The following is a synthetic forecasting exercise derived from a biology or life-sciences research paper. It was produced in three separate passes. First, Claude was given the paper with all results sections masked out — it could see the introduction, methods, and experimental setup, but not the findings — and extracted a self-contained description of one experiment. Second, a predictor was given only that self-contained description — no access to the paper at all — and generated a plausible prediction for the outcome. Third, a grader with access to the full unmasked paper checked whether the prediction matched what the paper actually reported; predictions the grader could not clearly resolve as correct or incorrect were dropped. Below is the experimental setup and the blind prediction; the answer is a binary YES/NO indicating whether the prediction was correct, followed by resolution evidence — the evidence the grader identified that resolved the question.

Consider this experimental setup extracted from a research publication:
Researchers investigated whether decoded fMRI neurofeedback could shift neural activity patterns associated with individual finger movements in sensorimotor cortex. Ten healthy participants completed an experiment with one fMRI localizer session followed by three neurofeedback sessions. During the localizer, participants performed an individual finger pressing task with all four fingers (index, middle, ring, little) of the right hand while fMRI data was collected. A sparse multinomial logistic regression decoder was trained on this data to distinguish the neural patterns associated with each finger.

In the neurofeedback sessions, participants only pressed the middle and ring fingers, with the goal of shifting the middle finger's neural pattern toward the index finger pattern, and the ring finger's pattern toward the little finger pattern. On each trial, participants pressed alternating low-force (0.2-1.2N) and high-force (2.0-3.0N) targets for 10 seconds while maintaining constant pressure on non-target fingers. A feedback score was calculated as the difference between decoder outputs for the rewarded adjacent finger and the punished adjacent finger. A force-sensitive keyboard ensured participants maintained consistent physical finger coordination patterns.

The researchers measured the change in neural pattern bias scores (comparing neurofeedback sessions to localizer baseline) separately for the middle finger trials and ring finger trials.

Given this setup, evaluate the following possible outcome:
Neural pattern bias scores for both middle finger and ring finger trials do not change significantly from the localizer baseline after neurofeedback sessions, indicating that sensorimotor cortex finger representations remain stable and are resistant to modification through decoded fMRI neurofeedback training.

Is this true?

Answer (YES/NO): NO